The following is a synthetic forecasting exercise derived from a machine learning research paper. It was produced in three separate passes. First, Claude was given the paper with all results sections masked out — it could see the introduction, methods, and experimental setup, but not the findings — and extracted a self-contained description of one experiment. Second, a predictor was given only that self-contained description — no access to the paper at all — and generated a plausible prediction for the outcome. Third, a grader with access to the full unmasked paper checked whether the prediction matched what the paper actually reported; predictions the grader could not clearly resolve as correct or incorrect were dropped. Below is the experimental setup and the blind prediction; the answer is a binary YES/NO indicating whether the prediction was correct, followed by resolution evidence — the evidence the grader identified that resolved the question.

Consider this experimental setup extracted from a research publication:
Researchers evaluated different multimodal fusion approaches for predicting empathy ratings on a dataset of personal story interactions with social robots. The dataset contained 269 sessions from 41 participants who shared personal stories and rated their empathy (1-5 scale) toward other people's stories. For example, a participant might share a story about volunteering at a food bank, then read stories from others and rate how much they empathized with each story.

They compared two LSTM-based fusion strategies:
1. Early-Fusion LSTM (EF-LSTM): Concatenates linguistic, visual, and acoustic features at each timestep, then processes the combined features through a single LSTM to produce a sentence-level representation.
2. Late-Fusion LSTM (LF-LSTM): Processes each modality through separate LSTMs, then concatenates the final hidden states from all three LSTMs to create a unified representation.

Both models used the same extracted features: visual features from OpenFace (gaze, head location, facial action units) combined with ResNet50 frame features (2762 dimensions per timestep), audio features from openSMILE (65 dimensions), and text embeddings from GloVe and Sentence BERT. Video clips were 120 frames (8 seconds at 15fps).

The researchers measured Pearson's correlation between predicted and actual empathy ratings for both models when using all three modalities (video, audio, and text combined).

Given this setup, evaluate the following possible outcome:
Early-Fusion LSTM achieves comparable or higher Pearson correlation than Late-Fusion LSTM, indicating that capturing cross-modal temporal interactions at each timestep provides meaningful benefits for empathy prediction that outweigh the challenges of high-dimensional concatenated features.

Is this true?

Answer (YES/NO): NO